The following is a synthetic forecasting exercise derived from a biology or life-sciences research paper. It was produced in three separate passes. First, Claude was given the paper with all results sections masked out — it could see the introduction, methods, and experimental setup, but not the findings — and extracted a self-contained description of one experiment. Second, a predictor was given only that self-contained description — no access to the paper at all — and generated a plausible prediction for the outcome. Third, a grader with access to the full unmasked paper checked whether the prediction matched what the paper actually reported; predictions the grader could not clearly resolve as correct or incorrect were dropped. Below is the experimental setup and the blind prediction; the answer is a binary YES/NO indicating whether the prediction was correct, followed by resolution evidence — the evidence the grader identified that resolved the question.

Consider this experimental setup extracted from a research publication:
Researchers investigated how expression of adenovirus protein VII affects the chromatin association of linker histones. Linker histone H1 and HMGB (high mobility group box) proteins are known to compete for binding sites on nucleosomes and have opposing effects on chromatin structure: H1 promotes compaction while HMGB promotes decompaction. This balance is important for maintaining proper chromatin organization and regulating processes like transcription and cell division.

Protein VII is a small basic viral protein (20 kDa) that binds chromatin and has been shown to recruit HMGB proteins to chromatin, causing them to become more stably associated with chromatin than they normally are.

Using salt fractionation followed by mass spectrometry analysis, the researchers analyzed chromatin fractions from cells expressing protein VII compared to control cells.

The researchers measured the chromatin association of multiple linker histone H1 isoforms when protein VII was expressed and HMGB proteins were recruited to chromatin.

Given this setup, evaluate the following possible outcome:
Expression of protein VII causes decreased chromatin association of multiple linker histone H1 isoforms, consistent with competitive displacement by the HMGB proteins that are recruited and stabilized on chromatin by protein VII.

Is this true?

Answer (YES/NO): YES